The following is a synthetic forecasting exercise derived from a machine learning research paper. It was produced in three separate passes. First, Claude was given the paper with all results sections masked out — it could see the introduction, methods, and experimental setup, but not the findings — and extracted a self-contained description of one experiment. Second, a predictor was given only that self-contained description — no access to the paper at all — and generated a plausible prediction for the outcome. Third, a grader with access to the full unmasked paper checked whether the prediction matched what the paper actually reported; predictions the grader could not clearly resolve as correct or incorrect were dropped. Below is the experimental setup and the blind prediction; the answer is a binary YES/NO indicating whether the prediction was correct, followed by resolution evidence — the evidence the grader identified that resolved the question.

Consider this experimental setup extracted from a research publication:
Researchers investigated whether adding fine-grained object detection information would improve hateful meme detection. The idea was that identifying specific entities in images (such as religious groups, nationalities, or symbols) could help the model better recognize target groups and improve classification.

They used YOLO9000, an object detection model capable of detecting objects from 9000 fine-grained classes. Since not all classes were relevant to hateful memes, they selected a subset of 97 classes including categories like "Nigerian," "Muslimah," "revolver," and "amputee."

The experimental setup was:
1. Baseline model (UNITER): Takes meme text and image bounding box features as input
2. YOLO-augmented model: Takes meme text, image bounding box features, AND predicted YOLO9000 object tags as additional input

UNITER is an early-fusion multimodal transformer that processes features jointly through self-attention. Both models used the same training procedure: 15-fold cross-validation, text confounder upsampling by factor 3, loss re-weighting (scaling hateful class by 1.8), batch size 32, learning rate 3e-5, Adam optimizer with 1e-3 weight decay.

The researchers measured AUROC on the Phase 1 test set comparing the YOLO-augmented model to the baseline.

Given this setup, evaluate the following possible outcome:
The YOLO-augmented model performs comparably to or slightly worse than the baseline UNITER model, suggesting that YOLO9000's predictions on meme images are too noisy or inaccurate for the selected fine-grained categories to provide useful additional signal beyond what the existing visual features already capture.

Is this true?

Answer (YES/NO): YES